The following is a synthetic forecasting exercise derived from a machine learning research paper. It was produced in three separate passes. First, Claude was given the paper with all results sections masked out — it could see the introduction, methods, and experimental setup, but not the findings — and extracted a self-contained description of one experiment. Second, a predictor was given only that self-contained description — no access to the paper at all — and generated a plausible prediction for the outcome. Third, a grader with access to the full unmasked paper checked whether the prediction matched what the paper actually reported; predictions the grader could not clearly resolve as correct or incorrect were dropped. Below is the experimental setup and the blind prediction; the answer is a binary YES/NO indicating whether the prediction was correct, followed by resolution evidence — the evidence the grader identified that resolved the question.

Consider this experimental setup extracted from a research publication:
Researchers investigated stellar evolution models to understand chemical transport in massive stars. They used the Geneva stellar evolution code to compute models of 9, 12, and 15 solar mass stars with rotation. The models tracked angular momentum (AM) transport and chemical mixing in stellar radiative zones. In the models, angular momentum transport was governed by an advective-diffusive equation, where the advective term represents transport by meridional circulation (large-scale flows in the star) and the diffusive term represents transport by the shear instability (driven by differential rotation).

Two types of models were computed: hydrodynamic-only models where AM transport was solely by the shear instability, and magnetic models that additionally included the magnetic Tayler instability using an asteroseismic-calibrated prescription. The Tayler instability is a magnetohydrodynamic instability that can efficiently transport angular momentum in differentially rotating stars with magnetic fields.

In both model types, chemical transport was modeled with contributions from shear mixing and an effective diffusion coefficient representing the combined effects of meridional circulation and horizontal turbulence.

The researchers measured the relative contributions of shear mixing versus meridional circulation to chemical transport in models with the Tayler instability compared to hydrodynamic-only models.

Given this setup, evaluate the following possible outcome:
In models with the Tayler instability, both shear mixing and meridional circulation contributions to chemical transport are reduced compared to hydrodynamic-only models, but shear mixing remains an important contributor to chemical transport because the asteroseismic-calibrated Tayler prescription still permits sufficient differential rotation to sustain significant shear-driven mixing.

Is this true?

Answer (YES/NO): NO